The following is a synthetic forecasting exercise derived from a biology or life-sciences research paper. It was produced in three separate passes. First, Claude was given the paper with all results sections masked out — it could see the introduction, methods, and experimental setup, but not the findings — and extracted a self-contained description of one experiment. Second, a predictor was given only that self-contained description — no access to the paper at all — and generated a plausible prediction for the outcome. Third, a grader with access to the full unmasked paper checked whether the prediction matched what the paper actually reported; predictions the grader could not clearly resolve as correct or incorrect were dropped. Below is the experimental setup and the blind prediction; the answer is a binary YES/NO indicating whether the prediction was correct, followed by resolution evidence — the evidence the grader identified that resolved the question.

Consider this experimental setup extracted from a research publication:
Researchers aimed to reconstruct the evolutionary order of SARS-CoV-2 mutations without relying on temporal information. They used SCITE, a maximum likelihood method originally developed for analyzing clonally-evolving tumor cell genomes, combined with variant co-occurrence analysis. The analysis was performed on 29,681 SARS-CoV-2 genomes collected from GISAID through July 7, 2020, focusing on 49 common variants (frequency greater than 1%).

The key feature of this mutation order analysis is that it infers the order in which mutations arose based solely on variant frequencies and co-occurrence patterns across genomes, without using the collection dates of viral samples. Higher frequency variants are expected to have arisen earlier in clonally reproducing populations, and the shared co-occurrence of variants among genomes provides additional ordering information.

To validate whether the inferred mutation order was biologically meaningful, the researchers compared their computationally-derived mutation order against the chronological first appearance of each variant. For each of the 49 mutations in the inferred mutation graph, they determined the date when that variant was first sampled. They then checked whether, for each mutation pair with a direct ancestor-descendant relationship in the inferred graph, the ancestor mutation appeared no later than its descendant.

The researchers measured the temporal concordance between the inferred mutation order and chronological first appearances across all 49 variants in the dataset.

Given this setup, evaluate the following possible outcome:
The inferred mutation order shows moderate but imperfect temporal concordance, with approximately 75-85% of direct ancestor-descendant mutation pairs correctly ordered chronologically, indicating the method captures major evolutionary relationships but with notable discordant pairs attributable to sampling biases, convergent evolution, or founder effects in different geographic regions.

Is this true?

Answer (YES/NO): NO